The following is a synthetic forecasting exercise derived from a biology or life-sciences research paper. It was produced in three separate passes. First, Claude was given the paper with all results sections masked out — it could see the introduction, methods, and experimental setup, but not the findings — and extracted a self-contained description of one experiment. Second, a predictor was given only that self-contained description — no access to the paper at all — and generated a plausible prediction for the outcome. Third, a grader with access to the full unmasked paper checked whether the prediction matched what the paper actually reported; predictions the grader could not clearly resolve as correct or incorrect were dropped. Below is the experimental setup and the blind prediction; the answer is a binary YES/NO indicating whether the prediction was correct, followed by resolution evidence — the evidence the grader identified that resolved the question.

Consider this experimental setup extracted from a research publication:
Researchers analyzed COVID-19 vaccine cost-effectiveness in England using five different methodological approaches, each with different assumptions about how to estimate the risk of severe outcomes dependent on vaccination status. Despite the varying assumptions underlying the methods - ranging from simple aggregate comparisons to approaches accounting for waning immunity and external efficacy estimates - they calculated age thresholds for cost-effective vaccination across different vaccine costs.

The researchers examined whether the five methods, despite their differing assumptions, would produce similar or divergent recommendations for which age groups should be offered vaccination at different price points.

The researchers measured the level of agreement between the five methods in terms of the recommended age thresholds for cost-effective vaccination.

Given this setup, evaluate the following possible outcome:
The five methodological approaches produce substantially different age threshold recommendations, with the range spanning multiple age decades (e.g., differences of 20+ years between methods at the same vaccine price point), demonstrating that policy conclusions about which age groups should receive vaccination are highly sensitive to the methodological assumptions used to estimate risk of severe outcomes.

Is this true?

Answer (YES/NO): NO